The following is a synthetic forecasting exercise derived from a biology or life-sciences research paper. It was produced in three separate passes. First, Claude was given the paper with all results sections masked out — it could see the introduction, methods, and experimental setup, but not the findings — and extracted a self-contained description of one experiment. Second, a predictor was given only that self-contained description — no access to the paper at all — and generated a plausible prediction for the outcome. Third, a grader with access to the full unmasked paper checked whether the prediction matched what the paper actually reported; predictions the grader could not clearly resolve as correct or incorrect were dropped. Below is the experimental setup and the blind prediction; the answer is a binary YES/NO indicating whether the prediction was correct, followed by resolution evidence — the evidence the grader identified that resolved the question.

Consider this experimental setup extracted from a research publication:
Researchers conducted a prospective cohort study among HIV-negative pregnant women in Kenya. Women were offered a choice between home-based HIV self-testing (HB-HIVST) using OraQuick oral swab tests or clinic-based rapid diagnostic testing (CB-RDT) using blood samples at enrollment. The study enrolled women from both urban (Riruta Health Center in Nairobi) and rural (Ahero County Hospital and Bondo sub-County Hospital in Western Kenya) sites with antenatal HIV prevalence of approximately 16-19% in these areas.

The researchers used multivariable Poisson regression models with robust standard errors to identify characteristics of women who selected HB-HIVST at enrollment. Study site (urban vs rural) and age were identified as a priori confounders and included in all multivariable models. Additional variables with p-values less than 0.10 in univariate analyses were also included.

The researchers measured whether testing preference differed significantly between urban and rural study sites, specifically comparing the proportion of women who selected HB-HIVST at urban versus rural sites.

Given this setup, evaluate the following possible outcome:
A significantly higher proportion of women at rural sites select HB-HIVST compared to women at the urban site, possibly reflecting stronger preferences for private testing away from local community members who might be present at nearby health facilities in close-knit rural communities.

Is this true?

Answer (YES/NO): NO